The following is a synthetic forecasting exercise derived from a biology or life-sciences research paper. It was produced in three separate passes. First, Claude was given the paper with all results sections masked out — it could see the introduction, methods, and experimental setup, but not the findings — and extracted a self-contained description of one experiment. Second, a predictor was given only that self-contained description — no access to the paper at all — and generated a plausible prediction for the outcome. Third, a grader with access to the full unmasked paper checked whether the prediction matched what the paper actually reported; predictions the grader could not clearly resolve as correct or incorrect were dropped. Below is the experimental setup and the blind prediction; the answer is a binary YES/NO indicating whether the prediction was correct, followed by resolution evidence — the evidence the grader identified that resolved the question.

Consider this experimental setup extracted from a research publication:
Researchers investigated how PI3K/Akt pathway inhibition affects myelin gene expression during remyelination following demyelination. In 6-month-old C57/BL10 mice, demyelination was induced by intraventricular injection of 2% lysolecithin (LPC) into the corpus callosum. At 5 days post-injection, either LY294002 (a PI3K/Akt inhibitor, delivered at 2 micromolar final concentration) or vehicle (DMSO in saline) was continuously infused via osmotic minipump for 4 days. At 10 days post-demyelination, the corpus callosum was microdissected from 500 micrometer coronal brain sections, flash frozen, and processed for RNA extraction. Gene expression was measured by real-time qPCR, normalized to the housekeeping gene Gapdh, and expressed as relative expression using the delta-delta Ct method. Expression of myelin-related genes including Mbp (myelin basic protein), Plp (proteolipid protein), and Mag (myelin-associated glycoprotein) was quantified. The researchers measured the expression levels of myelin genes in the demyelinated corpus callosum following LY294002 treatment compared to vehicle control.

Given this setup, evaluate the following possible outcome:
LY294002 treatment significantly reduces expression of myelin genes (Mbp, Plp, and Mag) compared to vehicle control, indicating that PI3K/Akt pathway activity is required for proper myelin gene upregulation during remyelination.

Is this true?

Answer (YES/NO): NO